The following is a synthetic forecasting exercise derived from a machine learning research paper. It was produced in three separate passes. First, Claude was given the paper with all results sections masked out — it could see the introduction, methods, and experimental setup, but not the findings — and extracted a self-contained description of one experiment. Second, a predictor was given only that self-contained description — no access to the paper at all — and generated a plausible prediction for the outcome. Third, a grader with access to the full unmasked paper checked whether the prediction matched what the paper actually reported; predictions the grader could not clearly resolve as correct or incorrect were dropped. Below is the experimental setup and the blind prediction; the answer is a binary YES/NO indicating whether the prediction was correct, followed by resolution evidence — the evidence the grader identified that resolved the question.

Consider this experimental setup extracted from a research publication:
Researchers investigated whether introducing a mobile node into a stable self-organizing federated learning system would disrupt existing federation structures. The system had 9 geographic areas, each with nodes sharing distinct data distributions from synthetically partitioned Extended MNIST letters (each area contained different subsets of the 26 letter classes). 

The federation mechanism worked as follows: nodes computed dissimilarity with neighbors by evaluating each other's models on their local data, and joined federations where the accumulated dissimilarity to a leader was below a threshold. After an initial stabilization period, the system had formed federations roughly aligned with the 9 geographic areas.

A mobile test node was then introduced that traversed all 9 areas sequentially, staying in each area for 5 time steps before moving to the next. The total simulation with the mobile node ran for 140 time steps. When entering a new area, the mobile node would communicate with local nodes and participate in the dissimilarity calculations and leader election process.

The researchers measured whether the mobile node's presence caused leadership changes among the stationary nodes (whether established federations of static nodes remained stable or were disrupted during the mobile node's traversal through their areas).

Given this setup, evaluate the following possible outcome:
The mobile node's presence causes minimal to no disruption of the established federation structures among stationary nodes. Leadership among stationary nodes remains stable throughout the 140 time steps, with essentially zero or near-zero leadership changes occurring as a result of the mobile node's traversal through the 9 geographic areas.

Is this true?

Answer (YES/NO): NO